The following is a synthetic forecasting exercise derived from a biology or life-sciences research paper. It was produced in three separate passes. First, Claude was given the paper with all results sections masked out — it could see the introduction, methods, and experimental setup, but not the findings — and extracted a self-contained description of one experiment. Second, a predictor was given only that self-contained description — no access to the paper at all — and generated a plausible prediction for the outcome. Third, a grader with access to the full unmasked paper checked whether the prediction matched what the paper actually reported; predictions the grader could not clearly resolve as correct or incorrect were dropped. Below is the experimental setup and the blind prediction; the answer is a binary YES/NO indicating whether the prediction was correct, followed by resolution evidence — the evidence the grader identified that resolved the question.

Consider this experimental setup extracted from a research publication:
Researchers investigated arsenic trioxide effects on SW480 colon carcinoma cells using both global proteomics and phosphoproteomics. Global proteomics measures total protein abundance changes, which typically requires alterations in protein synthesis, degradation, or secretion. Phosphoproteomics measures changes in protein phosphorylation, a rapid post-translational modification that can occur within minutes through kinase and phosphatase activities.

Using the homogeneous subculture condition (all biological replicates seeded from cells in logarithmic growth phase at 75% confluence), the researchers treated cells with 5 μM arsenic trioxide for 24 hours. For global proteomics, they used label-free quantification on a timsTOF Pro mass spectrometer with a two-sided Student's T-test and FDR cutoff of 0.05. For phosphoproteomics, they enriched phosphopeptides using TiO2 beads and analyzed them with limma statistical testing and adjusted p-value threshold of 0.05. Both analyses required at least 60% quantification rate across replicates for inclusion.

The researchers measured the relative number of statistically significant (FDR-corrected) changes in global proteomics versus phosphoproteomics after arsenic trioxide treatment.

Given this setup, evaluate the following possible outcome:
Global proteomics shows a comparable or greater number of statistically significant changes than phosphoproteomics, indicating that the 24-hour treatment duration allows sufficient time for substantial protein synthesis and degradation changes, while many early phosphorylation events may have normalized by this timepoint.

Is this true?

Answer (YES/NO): YES